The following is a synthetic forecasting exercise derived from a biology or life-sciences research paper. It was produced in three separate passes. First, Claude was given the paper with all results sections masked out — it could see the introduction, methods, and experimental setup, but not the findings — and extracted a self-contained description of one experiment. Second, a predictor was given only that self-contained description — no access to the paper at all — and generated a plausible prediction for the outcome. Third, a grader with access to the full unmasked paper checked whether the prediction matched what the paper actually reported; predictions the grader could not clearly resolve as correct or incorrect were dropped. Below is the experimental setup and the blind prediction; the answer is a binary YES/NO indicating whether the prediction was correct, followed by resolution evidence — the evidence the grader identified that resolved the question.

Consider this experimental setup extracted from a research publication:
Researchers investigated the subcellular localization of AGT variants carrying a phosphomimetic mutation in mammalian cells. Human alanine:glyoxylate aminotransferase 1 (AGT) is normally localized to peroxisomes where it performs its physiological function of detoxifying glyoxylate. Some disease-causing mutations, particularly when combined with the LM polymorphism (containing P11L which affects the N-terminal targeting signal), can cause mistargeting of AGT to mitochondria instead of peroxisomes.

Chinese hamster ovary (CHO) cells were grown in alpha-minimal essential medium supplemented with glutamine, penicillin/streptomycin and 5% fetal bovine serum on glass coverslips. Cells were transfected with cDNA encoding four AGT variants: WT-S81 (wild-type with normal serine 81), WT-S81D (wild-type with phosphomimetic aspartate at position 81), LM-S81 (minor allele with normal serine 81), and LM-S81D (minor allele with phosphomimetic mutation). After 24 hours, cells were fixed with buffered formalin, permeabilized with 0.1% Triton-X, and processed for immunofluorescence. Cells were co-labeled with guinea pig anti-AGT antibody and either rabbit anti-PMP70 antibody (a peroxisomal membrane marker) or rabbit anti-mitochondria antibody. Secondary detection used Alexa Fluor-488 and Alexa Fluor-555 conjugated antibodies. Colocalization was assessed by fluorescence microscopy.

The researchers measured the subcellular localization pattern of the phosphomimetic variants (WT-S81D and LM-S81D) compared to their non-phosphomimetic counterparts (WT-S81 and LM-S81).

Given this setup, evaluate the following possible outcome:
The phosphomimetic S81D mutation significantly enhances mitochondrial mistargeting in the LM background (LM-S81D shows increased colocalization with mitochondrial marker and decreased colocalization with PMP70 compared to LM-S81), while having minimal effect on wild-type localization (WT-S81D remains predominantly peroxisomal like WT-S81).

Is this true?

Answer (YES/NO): NO